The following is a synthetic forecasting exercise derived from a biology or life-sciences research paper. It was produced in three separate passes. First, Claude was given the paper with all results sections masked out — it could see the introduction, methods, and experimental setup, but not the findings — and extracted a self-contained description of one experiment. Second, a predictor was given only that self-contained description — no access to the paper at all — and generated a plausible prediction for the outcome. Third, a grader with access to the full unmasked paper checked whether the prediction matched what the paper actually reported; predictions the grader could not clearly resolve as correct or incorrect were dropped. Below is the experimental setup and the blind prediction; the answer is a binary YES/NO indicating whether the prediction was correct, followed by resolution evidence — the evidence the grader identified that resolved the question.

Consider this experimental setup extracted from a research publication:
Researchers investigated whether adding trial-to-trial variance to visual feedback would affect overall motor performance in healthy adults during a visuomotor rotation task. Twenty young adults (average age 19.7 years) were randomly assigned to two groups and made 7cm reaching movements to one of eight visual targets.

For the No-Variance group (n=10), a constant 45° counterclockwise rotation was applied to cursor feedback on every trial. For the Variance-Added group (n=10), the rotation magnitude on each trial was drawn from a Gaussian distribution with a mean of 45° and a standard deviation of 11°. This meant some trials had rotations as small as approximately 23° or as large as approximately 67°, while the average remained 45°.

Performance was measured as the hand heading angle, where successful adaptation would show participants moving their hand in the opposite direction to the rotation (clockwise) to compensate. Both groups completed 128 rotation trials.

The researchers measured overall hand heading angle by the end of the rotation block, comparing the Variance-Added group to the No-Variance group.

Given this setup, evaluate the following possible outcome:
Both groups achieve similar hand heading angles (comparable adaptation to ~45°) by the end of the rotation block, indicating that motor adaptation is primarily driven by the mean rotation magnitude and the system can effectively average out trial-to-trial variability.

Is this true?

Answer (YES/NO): YES